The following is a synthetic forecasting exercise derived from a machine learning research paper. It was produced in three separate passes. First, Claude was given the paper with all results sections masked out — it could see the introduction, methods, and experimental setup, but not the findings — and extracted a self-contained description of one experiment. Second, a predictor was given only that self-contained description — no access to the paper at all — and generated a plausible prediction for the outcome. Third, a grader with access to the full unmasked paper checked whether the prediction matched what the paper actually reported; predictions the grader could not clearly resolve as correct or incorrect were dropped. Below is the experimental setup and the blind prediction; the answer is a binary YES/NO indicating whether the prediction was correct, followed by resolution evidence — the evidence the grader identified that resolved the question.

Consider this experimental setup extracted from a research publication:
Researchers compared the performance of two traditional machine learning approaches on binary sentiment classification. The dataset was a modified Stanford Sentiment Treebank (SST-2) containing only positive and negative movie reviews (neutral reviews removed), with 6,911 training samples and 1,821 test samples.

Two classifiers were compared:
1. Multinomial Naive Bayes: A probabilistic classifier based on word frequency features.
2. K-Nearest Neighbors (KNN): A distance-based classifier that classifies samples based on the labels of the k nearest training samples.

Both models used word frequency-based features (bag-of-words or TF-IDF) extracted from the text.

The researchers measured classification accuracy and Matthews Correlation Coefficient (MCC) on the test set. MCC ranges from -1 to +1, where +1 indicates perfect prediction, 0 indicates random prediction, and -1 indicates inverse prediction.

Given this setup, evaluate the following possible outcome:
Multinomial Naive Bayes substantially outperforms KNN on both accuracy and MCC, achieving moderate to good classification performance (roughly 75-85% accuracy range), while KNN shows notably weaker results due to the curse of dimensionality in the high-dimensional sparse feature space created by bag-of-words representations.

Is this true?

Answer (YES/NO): YES